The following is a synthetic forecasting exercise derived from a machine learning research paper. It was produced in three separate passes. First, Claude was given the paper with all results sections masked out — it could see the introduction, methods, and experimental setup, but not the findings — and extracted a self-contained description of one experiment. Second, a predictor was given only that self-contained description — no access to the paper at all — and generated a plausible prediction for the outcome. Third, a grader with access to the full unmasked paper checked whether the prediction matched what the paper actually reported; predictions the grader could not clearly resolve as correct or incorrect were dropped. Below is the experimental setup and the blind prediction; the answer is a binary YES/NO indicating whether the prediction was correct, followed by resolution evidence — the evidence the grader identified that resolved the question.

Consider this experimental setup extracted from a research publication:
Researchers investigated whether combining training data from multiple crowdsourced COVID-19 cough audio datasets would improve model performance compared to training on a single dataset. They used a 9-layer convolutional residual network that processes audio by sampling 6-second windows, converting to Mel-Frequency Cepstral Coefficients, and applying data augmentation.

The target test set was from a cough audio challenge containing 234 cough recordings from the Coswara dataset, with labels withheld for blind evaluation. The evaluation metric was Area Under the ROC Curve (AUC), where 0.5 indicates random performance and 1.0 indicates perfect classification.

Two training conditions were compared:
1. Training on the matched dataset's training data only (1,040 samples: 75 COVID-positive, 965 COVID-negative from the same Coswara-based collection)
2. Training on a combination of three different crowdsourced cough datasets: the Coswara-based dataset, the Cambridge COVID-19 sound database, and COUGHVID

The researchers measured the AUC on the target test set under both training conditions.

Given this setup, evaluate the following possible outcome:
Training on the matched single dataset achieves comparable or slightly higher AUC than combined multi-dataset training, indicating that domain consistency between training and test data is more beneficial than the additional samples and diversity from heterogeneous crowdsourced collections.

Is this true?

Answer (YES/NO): NO